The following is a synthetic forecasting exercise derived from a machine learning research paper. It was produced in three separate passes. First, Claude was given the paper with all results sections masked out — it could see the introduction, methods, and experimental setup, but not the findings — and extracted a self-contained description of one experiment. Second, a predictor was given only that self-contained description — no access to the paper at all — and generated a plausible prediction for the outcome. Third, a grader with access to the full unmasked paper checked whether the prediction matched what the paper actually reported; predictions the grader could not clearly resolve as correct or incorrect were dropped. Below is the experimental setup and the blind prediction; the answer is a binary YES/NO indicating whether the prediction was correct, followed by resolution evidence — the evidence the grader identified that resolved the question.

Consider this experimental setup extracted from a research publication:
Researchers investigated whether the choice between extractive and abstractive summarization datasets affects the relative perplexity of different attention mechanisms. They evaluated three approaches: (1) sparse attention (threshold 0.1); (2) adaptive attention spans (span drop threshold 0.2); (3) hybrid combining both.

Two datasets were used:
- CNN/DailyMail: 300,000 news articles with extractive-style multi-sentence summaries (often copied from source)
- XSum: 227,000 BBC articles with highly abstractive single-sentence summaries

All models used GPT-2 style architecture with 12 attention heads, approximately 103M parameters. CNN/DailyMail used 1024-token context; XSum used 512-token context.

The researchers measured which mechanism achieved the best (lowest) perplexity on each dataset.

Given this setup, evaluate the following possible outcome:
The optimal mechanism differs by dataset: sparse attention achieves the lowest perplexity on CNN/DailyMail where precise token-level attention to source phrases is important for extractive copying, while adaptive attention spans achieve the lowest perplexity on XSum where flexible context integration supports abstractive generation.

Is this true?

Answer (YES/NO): NO